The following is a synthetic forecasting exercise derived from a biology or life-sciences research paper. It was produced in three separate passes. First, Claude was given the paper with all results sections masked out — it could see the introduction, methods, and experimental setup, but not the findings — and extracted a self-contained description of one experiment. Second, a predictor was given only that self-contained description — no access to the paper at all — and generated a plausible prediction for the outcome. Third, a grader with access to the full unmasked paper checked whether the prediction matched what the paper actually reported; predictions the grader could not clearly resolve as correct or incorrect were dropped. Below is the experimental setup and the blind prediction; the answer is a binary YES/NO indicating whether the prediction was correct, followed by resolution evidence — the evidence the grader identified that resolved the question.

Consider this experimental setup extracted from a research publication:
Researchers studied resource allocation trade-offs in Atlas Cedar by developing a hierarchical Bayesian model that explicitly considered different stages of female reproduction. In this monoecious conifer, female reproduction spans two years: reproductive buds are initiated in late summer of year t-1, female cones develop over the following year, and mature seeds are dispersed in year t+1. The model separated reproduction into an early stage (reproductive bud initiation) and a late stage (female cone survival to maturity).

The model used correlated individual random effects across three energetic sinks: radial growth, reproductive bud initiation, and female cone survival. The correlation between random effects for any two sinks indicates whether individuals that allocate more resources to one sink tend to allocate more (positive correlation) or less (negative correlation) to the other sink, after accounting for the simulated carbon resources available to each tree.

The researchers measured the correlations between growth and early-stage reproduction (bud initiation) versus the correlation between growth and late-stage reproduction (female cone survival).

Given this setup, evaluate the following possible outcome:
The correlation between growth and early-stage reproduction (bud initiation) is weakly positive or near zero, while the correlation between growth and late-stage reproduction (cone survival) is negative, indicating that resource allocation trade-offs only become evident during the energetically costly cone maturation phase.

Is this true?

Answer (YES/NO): NO